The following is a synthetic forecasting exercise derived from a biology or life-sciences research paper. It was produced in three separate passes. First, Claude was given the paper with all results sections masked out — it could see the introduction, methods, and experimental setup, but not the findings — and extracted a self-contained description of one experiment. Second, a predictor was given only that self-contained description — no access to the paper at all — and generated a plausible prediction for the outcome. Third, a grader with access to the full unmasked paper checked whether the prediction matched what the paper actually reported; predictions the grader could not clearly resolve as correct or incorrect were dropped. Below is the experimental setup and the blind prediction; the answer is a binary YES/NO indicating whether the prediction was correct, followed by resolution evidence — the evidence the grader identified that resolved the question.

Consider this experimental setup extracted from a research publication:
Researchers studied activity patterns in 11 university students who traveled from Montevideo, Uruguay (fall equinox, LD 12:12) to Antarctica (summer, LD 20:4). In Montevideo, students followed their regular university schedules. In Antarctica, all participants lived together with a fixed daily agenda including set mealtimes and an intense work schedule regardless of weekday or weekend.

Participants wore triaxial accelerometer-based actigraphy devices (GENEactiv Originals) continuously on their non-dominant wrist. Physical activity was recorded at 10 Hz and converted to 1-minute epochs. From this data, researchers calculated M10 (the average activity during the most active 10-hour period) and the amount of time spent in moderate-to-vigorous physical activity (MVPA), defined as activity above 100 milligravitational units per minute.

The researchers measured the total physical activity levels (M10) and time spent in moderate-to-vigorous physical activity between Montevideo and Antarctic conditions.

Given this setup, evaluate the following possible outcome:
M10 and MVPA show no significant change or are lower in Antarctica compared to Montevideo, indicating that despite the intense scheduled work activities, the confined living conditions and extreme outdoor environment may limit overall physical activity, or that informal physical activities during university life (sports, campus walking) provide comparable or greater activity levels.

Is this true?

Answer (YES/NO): NO